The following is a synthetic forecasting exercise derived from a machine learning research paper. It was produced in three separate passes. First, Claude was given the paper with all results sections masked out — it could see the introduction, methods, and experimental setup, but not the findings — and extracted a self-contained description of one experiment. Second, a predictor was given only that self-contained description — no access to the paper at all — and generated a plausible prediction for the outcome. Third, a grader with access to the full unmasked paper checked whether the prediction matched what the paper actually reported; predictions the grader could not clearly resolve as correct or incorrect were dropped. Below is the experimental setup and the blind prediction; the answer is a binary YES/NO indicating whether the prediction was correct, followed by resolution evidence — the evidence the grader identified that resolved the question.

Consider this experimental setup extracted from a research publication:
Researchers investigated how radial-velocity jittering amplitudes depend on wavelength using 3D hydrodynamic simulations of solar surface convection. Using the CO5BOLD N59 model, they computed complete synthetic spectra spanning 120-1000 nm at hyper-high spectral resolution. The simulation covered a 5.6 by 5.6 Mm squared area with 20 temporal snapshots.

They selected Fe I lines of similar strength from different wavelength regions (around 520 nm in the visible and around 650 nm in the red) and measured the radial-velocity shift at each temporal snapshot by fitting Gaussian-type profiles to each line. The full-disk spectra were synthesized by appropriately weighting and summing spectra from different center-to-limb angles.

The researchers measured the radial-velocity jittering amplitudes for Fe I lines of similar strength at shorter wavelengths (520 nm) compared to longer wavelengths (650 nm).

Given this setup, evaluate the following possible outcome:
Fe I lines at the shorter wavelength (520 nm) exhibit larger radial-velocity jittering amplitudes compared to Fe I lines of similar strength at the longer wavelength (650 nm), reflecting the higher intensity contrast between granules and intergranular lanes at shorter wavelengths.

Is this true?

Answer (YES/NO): YES